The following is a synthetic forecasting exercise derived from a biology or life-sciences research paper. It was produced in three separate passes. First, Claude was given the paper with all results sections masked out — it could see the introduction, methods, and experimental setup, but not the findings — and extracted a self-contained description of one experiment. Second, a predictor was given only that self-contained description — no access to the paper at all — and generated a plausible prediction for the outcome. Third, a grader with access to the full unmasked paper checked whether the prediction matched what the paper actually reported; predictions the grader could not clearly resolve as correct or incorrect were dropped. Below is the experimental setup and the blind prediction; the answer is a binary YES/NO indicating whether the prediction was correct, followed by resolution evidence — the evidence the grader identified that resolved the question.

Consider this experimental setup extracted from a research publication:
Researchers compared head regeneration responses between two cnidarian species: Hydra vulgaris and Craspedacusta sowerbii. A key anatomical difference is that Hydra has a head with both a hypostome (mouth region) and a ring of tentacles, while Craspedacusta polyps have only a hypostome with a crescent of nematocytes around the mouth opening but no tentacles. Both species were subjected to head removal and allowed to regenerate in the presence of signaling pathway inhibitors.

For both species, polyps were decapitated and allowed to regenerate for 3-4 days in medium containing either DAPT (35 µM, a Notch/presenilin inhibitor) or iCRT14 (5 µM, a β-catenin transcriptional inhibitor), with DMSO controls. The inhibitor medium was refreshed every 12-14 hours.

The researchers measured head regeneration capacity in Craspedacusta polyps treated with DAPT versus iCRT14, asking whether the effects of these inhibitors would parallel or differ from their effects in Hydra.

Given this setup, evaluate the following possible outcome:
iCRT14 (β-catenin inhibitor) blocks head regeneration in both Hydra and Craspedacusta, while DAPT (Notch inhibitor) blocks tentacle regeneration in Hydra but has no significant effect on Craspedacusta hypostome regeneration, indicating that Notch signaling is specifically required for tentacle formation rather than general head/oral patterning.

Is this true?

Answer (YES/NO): NO